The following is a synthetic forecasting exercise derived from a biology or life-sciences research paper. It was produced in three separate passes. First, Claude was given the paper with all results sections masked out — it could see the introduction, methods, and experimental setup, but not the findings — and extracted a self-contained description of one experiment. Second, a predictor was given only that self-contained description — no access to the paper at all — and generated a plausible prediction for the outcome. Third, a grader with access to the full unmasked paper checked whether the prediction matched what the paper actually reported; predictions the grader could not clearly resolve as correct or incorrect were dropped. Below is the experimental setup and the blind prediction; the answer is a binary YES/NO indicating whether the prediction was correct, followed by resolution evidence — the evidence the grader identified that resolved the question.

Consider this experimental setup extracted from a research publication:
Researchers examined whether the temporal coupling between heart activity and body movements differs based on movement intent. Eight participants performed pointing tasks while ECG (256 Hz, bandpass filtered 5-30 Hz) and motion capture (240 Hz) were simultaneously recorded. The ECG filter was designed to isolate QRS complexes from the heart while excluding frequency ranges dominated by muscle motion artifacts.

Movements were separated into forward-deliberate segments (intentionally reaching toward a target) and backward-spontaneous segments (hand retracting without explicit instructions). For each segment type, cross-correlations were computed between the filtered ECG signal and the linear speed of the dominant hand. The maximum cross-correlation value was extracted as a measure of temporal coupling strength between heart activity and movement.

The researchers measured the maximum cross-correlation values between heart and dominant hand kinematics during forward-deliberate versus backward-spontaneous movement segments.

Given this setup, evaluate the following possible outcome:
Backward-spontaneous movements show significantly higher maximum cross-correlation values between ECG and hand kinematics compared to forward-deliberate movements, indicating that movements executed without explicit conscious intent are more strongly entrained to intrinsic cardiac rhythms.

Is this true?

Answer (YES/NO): YES